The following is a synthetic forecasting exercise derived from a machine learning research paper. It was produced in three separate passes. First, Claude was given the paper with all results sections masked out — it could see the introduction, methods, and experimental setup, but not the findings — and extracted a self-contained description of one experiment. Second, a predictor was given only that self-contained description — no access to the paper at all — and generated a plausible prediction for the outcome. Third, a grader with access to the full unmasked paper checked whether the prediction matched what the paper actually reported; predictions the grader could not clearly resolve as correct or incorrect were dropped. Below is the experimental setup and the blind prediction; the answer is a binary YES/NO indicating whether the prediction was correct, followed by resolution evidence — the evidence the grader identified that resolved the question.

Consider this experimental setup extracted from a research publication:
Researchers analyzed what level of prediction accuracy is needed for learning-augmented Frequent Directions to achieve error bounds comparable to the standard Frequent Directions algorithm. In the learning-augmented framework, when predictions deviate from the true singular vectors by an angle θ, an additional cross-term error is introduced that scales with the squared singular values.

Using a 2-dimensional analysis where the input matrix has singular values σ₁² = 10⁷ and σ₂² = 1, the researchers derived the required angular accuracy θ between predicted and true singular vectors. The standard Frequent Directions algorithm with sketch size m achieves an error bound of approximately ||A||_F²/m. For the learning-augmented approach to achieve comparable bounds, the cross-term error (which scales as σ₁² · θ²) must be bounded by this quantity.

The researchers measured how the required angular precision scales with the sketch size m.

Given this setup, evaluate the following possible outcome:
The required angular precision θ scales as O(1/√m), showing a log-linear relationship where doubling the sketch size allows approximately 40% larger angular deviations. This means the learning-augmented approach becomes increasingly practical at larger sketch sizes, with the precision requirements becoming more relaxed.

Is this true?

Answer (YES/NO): NO